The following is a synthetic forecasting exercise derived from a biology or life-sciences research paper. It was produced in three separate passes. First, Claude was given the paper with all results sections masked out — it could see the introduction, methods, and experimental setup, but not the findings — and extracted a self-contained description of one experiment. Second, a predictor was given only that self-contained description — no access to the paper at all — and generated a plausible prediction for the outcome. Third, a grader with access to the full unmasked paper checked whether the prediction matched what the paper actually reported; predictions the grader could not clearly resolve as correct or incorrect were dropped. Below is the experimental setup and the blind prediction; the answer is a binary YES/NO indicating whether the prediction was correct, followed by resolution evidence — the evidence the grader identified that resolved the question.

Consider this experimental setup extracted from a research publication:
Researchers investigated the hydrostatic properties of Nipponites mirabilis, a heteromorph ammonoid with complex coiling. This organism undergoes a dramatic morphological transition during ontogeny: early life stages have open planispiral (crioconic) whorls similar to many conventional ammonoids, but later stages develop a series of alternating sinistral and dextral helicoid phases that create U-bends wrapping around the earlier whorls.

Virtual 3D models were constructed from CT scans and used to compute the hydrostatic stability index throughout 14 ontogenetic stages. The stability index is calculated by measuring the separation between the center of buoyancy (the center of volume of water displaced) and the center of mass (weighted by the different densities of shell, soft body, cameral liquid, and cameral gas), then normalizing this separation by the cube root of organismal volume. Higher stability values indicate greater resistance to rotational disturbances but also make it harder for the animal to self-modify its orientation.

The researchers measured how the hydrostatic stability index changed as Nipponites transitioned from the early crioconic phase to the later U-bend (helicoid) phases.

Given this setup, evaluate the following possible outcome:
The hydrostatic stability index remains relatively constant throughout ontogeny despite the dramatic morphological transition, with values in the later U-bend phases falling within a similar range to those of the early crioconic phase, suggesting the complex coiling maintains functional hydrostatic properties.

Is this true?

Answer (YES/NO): NO